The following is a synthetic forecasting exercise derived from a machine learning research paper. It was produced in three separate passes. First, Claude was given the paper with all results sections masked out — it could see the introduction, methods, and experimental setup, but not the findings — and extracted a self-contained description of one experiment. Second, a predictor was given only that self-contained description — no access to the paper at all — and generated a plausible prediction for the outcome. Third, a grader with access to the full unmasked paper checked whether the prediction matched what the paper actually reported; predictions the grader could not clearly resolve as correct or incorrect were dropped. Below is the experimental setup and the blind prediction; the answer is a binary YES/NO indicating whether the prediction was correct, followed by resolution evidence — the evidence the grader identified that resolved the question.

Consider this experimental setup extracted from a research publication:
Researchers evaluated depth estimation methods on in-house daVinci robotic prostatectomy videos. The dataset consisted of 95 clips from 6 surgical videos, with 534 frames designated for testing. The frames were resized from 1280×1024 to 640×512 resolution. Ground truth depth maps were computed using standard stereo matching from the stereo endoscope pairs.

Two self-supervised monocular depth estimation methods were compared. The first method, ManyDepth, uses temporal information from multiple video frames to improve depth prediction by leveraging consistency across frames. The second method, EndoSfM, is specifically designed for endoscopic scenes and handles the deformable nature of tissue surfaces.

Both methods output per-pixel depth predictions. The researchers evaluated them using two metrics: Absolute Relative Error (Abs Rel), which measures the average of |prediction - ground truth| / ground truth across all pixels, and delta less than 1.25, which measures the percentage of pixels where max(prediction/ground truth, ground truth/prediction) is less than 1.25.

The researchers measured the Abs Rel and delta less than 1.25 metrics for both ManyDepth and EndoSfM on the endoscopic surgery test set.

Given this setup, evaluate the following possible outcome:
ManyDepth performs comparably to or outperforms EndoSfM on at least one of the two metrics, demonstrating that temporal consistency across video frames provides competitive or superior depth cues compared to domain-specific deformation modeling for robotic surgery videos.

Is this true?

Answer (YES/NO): YES